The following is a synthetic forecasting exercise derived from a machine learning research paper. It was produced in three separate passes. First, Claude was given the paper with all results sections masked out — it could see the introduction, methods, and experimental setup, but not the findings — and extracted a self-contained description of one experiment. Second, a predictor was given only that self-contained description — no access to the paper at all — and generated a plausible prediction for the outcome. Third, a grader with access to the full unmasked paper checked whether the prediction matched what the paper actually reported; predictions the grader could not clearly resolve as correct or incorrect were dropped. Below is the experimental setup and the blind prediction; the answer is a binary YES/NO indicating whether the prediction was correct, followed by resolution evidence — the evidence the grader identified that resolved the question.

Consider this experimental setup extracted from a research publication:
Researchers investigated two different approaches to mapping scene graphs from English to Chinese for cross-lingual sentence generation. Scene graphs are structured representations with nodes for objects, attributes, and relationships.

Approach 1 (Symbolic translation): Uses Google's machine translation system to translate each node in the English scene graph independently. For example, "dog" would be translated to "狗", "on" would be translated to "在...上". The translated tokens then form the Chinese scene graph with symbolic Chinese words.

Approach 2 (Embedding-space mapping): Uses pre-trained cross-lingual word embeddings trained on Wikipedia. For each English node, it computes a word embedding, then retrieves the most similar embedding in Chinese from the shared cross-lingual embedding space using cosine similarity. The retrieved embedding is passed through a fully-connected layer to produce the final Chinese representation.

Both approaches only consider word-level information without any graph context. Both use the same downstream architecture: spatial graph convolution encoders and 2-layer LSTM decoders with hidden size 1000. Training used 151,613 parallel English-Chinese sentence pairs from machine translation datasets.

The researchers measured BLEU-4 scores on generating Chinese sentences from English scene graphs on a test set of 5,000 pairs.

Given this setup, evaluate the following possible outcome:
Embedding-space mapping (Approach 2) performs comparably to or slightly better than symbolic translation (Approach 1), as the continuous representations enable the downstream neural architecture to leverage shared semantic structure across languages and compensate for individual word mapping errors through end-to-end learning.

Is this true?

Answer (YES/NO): YES